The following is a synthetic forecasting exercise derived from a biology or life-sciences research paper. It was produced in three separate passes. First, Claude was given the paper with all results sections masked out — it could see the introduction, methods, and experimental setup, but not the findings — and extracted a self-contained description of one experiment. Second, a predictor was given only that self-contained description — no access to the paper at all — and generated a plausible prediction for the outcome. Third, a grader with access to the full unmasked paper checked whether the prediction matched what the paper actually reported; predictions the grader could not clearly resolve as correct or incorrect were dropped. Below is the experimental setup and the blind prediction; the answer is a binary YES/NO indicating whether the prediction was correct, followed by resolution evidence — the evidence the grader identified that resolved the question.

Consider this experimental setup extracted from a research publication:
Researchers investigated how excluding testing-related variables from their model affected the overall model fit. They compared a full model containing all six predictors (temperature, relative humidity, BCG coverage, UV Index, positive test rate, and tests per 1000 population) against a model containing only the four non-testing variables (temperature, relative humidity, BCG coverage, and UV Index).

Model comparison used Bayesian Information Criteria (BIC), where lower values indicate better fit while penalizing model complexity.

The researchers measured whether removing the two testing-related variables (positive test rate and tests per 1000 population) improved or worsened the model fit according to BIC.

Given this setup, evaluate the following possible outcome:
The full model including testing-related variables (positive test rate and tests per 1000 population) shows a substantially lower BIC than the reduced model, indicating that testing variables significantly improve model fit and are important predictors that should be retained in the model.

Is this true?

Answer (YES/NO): YES